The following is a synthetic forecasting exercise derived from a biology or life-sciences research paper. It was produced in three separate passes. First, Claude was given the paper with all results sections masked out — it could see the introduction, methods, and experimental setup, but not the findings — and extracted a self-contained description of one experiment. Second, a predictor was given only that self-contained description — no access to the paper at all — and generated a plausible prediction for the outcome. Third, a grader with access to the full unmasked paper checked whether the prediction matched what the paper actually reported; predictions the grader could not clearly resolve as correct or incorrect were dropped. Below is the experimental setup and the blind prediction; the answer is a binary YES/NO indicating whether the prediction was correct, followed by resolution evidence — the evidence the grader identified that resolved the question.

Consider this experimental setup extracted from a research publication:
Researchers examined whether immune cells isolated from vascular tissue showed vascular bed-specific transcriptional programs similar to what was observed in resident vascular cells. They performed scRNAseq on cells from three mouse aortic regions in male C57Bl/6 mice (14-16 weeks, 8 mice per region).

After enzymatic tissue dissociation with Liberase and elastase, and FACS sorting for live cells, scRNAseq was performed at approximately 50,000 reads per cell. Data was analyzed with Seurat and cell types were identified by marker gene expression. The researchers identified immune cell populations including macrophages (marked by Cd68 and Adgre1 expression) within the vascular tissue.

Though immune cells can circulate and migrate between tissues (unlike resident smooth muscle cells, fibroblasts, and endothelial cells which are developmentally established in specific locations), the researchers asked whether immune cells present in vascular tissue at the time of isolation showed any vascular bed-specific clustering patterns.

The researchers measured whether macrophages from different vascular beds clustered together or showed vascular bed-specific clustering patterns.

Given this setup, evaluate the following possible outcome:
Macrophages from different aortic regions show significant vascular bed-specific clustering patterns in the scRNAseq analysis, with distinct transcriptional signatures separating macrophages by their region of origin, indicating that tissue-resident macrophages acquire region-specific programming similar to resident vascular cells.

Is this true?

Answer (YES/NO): NO